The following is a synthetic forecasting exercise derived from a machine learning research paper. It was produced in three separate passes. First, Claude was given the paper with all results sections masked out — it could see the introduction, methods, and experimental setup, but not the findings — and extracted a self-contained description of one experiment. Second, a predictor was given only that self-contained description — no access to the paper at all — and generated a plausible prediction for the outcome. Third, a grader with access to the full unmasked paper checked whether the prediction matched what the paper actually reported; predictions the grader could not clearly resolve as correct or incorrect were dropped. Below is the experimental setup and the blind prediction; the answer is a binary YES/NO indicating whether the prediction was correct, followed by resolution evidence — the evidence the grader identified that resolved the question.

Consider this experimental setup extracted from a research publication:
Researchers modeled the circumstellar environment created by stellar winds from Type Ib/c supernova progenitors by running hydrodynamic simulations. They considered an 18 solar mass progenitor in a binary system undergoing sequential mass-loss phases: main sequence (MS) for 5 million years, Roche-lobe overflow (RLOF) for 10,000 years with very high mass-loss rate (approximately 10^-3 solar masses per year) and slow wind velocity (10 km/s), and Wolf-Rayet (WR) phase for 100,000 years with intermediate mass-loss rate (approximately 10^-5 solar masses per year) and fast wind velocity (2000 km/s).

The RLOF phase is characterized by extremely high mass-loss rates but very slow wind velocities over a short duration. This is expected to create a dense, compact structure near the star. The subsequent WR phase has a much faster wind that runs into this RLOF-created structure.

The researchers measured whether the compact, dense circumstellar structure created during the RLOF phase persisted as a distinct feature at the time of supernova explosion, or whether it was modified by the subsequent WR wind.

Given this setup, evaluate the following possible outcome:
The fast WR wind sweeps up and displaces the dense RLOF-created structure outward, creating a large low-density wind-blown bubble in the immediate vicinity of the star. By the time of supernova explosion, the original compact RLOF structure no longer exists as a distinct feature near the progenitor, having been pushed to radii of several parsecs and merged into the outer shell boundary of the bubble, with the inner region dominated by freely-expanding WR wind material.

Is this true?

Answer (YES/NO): YES